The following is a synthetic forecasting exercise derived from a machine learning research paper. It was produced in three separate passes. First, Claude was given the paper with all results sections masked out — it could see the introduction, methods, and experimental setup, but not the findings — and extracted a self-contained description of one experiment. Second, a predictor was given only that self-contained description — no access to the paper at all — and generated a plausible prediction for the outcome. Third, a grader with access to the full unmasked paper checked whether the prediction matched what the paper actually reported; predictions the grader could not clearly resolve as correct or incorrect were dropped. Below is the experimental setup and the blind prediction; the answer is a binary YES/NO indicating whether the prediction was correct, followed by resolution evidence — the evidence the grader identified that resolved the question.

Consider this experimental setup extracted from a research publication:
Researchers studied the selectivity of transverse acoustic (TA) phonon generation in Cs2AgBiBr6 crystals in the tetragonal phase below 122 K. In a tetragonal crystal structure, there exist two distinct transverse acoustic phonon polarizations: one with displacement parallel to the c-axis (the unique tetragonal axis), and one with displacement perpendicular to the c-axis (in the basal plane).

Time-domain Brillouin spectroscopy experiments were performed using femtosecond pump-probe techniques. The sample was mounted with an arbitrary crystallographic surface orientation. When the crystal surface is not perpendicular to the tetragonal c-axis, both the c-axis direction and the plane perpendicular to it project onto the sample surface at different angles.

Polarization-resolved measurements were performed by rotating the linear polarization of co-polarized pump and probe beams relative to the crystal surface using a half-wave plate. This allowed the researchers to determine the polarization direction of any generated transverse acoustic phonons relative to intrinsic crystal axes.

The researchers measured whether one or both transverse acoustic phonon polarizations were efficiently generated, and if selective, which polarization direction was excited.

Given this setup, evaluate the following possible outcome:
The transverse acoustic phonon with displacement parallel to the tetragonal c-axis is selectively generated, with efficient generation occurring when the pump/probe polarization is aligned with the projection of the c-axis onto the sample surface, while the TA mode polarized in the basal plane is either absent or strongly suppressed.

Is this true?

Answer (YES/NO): NO